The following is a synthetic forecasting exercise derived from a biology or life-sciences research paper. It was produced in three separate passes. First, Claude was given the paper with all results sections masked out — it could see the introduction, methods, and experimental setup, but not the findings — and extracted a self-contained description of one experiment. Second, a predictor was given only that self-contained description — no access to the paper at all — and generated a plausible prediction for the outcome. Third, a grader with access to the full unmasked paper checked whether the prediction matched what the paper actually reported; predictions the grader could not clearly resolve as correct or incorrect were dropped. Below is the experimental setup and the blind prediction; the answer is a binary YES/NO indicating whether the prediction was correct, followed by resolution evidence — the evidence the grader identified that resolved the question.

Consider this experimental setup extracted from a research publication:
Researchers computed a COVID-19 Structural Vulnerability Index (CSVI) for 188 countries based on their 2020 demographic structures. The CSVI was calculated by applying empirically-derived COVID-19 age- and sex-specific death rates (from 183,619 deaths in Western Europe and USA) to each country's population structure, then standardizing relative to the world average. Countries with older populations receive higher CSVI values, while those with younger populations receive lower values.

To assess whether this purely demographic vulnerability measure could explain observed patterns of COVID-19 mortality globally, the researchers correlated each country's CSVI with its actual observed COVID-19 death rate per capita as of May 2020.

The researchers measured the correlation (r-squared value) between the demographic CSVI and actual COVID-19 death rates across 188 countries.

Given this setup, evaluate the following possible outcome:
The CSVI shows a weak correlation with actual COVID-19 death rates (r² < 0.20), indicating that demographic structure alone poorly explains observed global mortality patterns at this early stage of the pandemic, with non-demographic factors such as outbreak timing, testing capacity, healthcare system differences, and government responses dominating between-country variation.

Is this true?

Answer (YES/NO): NO